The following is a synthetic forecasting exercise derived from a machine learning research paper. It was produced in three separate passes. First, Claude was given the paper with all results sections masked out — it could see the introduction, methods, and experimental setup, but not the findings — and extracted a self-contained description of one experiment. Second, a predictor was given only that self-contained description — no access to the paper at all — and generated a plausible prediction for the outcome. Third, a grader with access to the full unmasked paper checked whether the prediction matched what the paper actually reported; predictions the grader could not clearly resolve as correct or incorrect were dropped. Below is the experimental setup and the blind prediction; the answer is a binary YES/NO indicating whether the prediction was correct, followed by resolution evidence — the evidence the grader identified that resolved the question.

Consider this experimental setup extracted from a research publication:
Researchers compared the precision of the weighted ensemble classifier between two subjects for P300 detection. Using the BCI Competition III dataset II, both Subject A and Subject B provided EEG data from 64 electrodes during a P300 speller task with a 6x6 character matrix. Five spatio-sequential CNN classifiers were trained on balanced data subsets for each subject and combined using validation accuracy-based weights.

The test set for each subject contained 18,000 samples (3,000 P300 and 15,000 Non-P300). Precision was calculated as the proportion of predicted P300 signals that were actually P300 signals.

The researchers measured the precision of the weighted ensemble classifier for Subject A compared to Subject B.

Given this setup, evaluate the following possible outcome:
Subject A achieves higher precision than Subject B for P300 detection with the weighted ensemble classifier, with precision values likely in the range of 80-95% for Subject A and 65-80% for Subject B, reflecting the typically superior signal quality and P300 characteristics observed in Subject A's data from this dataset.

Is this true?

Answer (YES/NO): NO